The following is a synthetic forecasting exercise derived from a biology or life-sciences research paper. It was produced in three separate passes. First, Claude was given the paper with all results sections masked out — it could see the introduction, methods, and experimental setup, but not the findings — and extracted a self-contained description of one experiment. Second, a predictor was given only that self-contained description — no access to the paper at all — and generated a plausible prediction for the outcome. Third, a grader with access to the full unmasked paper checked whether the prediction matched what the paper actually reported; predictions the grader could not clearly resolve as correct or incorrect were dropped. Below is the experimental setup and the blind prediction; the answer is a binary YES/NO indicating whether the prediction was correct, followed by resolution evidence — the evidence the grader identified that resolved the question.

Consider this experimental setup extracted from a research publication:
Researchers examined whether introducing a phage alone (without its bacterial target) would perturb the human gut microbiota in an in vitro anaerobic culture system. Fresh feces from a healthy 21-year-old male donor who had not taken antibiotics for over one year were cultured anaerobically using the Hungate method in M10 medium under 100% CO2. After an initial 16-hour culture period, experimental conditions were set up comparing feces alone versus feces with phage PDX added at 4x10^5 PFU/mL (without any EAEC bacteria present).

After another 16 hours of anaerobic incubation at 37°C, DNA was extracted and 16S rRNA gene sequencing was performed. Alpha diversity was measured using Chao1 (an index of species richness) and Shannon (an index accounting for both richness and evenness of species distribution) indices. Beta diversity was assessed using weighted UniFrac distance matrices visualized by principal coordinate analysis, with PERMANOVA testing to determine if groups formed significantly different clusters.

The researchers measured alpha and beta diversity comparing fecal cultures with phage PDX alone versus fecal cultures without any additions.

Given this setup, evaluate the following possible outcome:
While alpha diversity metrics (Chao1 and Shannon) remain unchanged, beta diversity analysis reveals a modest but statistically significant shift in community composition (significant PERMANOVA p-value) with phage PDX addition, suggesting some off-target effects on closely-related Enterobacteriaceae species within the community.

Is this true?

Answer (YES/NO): NO